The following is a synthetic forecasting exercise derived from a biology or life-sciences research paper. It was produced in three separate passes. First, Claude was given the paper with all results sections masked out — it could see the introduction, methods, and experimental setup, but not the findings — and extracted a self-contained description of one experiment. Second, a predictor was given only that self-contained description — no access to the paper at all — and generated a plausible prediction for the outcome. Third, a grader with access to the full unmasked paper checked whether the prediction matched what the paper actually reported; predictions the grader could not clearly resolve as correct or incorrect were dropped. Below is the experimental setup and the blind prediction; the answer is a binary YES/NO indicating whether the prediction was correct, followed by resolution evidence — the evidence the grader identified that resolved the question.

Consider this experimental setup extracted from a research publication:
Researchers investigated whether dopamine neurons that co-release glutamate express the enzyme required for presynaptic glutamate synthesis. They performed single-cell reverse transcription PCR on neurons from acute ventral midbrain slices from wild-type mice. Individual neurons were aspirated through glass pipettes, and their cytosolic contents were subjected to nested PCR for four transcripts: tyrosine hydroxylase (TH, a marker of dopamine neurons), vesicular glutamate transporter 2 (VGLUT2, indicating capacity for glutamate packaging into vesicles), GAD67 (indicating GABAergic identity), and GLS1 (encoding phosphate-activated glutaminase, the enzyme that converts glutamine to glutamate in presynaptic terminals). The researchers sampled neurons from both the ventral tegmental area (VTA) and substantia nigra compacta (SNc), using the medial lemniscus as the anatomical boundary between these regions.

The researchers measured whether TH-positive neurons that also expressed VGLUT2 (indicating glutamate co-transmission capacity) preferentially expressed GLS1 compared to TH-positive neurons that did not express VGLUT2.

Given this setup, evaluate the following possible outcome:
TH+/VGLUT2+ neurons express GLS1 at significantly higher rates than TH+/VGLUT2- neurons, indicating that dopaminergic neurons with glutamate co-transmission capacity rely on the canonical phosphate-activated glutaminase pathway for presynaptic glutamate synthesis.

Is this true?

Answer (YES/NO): YES